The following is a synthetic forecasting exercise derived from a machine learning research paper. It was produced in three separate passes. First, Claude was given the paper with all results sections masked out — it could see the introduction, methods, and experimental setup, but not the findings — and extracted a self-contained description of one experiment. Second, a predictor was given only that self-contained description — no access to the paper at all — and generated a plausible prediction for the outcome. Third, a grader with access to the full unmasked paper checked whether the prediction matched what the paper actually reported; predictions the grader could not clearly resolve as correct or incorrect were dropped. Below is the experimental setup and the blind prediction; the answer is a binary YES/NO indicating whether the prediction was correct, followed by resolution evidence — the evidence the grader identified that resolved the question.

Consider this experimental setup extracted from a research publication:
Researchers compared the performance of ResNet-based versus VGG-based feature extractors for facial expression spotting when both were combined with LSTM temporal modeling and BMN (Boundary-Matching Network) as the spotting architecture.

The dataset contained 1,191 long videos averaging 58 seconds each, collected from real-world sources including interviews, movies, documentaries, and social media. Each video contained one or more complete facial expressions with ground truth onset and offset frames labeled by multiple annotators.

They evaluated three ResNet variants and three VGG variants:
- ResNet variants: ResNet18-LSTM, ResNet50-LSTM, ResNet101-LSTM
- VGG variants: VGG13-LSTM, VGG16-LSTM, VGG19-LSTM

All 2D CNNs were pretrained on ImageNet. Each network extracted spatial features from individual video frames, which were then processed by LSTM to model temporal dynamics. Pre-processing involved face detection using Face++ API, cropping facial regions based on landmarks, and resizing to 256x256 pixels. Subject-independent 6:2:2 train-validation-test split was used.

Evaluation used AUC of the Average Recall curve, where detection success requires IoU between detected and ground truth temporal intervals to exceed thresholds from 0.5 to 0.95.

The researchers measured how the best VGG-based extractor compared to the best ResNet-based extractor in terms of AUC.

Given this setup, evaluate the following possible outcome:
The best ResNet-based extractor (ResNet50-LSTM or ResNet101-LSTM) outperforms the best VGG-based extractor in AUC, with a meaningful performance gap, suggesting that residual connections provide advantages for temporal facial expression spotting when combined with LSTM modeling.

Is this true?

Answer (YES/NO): NO